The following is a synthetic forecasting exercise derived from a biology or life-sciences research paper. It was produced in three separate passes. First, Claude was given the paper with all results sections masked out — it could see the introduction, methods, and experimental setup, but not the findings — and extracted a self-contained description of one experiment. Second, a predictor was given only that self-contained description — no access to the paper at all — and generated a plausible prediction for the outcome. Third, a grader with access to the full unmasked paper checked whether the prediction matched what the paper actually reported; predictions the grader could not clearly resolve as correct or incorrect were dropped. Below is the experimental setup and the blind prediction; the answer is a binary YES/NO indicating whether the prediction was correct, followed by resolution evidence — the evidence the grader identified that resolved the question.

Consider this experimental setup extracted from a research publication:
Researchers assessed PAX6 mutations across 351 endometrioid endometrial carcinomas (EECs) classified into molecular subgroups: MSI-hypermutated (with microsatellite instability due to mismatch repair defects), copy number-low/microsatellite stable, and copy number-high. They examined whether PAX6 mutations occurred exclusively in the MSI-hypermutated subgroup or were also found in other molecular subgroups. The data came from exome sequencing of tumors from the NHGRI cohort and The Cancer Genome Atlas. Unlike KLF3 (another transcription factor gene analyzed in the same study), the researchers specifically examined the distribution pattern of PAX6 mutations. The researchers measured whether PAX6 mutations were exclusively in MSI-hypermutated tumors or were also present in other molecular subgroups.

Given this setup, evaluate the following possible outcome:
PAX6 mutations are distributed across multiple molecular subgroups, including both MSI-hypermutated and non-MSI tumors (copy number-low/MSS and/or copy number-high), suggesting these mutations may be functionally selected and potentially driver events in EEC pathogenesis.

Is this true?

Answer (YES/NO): NO